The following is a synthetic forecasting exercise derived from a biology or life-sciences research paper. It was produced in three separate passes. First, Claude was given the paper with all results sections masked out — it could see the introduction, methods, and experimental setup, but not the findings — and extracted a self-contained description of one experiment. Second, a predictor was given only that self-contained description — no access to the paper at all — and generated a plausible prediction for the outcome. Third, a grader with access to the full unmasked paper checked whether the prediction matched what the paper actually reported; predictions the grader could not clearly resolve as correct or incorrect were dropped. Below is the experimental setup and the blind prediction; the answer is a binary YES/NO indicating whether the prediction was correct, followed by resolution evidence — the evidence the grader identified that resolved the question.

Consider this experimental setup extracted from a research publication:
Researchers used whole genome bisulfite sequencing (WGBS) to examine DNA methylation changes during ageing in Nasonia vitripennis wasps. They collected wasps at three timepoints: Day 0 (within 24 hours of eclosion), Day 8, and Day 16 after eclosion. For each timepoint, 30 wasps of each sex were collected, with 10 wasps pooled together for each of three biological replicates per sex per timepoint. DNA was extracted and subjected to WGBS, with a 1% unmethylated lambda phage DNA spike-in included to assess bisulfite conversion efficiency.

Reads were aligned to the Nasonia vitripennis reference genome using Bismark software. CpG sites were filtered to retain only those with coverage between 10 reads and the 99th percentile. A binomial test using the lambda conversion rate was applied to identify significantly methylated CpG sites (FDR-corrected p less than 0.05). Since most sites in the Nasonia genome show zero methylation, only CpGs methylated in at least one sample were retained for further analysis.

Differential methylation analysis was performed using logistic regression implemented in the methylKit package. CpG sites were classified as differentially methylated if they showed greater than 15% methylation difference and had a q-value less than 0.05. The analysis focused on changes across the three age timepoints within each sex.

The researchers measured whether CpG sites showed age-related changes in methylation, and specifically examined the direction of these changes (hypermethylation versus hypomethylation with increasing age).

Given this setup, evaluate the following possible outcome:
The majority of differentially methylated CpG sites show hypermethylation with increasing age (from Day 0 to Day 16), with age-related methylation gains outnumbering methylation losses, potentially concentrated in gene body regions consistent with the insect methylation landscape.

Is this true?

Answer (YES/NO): YES